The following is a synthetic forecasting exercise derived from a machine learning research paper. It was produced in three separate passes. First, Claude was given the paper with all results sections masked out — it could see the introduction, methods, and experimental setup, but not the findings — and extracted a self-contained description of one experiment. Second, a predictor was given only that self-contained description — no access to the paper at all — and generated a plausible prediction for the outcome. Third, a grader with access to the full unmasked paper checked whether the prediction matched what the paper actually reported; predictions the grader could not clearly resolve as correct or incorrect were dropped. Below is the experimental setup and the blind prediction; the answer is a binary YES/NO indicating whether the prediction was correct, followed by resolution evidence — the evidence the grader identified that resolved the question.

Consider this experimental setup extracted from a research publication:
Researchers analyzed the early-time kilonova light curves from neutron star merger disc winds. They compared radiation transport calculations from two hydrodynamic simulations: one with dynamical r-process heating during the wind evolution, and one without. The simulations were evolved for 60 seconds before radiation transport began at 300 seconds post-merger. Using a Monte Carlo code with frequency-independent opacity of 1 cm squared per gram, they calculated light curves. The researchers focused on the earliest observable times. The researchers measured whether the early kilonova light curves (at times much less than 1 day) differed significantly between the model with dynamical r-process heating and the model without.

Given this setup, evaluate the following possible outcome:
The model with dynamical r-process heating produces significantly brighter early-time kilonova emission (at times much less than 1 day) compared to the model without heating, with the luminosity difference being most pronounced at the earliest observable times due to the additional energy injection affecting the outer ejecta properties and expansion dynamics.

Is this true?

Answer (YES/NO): NO